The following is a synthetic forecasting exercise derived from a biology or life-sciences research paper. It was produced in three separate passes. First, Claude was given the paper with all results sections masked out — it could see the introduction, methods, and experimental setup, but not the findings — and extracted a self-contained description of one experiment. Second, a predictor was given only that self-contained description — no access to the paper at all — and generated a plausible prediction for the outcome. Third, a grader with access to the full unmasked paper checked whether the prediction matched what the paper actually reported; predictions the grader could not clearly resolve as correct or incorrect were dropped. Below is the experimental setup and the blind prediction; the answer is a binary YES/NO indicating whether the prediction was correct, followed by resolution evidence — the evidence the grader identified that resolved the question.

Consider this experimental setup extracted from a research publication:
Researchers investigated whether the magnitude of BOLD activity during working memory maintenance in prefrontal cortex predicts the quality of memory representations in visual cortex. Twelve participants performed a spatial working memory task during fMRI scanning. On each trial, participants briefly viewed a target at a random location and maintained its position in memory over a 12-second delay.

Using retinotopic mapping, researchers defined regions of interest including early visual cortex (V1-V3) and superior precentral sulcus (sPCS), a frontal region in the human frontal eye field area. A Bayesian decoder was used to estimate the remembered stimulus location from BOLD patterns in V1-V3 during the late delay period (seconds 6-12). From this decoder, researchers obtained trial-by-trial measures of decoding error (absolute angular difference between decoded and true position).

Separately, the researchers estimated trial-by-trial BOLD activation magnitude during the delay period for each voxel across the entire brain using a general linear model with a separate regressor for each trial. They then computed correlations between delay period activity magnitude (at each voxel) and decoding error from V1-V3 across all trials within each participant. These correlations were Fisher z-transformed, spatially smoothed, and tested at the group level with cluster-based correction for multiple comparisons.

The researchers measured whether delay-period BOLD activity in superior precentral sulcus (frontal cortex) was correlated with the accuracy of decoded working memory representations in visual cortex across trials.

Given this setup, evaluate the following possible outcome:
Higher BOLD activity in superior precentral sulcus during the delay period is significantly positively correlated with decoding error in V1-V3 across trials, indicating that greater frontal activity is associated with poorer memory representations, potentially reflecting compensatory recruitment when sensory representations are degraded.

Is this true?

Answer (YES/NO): NO